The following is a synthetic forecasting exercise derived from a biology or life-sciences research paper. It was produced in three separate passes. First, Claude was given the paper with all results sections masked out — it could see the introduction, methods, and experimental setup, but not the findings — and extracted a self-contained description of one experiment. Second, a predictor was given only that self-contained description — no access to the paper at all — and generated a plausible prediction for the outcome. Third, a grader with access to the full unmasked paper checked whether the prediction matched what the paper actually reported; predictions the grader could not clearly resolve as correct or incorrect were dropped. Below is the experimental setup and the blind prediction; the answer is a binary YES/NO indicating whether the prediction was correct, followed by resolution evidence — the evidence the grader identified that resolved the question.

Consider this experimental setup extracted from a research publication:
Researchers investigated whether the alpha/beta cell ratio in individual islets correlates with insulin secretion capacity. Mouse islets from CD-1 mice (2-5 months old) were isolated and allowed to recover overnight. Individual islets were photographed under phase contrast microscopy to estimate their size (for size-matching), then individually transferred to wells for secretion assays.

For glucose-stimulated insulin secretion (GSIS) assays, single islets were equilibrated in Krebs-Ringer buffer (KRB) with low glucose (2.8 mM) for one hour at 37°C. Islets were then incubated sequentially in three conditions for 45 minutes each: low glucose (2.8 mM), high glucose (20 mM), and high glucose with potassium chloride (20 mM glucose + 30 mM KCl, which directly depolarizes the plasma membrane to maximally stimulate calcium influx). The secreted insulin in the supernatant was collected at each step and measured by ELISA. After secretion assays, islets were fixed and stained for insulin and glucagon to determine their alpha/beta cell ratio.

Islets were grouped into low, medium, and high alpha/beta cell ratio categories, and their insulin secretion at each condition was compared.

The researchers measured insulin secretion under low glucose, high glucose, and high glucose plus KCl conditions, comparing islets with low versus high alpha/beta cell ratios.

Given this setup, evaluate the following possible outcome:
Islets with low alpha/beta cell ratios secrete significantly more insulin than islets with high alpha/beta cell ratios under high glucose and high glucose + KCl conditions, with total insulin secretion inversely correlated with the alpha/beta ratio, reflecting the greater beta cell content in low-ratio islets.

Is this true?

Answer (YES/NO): NO